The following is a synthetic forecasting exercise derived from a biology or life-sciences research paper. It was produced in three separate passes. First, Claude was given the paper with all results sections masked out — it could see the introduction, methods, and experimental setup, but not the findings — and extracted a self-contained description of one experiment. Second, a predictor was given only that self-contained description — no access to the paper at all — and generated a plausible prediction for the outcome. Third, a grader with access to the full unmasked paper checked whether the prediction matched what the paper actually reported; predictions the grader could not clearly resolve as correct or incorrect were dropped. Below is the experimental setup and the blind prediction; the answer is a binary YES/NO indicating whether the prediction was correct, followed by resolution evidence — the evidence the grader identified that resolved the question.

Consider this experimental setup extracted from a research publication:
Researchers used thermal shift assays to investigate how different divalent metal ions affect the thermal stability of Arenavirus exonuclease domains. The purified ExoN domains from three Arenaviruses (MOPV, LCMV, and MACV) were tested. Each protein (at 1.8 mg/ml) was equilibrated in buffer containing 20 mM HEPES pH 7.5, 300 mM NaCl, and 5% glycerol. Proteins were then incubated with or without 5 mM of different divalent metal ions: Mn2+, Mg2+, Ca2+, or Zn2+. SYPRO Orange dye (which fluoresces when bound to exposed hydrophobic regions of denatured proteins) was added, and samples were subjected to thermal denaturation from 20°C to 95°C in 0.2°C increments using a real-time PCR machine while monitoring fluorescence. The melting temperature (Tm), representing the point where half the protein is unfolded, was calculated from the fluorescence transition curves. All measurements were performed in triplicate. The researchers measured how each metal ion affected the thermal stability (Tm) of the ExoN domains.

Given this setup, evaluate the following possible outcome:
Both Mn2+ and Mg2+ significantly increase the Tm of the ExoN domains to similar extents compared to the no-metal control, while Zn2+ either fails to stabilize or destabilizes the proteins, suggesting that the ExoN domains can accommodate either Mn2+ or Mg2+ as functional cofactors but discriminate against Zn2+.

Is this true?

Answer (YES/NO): NO